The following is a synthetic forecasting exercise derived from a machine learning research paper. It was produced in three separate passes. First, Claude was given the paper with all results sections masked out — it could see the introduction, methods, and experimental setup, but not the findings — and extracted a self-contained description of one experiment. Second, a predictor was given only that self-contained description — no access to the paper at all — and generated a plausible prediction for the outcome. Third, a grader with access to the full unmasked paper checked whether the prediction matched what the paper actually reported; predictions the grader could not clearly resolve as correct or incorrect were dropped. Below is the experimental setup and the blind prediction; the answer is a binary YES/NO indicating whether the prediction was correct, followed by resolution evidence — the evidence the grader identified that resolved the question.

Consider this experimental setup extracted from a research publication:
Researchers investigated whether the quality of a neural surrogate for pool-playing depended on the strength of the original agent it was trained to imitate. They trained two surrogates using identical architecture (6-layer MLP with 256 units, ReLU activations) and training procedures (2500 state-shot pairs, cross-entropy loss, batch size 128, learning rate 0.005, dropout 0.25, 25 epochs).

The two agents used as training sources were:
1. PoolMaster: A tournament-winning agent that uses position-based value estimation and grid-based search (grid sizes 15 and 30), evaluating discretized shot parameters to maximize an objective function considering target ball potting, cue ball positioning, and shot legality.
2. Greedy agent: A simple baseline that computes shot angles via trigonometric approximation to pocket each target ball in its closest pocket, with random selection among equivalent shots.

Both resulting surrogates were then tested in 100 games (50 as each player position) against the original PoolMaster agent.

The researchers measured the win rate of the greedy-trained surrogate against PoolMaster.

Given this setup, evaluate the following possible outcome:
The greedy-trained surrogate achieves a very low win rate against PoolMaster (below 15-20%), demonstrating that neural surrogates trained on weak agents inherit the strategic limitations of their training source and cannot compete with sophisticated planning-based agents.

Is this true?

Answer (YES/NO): NO